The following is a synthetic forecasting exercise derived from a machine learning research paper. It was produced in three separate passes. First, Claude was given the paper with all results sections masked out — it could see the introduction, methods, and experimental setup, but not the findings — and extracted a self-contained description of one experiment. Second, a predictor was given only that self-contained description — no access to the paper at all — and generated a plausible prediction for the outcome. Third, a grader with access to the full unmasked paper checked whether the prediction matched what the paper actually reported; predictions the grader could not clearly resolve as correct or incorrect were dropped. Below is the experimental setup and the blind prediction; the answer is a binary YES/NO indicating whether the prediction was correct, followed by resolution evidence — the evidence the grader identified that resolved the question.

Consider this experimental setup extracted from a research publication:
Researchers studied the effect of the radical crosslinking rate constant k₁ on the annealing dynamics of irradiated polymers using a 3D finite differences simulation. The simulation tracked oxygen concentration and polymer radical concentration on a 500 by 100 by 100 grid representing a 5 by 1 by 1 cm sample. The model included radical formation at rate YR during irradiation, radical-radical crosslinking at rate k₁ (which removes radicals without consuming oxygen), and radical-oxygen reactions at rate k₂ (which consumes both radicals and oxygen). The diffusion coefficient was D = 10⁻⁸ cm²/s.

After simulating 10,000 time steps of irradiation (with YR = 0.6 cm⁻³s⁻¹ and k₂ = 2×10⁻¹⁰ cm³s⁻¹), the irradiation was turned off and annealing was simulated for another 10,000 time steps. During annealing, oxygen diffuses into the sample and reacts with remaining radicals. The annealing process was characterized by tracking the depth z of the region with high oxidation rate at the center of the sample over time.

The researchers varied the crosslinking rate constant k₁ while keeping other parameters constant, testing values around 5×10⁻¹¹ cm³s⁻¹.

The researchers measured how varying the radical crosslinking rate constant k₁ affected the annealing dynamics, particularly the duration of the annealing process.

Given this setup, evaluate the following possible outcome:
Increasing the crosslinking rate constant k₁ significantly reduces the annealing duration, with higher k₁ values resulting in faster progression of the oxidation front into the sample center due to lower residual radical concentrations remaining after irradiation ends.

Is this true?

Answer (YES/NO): YES